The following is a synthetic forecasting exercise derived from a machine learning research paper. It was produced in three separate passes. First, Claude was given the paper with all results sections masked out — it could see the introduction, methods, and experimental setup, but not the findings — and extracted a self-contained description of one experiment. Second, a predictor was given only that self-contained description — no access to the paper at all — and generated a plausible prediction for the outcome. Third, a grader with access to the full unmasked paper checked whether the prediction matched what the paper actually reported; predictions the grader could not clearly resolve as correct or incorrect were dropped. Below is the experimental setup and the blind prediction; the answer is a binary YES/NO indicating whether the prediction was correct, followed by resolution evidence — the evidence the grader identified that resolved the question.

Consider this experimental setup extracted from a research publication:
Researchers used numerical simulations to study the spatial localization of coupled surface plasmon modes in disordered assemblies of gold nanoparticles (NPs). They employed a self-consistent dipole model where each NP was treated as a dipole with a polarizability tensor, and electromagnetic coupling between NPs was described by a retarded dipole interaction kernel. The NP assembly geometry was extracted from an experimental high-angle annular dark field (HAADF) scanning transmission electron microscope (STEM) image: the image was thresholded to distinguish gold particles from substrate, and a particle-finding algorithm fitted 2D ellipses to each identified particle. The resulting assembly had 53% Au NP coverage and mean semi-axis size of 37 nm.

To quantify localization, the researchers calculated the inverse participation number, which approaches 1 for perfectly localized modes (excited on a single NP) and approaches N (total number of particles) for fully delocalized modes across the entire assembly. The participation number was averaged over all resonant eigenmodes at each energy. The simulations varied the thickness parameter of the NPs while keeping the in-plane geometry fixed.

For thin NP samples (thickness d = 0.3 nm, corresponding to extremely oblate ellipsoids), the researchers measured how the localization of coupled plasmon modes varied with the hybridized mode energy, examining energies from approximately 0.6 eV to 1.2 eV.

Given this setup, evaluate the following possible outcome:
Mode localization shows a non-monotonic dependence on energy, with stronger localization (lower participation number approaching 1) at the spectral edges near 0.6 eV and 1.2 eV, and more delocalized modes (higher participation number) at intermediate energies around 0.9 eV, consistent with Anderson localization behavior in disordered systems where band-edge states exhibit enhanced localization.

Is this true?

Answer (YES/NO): NO